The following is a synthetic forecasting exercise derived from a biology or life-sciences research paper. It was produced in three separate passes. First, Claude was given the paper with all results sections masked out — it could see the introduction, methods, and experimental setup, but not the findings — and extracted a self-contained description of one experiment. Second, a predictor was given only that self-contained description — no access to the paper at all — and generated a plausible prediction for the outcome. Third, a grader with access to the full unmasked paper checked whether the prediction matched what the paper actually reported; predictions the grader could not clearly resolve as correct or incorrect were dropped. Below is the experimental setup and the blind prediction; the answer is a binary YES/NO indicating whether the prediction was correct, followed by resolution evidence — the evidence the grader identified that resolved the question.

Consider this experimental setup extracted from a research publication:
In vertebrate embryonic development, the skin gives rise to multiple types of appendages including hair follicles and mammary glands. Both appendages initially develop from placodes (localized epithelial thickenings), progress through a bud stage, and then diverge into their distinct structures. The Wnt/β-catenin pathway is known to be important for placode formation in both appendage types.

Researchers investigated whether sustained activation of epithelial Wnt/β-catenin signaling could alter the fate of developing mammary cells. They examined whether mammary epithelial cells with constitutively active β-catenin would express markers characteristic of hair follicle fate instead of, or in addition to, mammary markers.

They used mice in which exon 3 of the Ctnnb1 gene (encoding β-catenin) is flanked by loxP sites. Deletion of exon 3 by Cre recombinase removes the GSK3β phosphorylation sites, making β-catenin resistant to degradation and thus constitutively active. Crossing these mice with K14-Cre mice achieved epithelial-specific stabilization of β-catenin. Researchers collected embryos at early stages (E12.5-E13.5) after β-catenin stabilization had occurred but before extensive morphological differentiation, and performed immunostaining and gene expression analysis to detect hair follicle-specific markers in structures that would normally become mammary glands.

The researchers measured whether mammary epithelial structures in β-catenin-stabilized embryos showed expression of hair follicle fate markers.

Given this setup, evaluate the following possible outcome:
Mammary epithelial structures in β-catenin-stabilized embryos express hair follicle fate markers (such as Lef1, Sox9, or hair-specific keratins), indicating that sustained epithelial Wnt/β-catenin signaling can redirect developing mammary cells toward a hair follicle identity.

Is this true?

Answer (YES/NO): YES